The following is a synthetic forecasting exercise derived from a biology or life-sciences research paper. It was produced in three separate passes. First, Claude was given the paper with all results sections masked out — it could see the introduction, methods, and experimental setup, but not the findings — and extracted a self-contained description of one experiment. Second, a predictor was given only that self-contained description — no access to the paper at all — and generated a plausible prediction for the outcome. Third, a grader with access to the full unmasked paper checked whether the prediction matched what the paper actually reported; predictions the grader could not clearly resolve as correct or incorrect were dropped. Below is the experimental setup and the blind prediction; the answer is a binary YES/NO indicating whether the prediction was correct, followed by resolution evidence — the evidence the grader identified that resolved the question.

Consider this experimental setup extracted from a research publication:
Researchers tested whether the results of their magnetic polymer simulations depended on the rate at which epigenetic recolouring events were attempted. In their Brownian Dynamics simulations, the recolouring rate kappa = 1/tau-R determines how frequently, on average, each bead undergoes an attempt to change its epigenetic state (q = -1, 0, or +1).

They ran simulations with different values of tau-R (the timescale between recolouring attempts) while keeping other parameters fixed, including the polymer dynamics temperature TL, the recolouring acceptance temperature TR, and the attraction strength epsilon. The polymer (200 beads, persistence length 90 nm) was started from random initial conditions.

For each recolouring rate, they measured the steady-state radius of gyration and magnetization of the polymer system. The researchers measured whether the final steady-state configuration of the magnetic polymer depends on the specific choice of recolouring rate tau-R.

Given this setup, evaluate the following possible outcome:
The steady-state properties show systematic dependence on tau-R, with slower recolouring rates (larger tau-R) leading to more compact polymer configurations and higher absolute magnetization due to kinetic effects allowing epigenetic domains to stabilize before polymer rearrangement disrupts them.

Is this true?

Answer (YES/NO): NO